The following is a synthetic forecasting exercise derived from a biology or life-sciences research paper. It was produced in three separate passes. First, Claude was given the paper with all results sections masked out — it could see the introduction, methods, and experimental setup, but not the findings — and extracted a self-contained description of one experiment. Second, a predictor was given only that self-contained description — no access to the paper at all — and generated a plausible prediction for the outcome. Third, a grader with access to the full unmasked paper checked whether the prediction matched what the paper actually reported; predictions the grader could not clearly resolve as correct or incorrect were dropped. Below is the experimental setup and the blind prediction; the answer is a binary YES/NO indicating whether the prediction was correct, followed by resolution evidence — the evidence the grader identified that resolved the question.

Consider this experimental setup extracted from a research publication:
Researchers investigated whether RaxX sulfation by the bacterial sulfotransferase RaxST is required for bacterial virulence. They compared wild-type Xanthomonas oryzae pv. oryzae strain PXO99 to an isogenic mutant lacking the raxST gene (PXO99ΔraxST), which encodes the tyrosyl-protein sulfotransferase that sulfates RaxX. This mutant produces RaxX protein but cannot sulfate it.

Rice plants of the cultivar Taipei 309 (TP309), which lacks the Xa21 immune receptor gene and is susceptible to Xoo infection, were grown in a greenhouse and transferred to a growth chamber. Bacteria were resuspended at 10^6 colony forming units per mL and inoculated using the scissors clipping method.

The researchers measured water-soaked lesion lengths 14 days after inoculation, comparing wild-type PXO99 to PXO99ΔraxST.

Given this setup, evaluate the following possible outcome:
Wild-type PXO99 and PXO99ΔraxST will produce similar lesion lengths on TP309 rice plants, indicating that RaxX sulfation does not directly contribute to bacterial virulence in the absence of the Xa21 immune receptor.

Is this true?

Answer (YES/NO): NO